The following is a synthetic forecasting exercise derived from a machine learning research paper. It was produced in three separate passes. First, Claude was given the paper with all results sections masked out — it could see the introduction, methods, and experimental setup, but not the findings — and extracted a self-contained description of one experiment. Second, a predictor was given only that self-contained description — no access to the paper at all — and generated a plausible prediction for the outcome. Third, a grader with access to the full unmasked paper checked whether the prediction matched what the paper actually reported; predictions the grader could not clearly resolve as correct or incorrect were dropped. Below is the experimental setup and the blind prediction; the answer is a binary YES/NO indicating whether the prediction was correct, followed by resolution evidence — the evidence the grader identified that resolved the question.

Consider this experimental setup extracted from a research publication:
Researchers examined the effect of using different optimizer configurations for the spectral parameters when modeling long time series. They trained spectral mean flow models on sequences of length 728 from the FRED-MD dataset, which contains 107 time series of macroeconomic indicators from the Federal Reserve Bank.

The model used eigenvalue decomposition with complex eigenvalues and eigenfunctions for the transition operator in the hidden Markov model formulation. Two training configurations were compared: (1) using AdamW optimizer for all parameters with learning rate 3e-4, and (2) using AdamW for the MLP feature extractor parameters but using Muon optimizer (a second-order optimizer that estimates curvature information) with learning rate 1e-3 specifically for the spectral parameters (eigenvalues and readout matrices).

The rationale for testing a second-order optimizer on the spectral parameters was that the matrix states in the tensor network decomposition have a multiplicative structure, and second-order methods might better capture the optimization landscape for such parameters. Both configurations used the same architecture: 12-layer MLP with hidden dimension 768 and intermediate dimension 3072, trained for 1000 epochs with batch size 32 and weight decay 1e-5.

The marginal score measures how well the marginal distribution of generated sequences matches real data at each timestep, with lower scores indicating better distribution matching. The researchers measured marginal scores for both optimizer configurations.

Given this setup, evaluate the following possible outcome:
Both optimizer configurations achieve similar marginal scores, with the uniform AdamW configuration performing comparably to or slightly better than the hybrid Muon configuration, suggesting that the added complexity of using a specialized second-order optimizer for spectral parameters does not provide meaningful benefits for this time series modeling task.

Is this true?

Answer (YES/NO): NO